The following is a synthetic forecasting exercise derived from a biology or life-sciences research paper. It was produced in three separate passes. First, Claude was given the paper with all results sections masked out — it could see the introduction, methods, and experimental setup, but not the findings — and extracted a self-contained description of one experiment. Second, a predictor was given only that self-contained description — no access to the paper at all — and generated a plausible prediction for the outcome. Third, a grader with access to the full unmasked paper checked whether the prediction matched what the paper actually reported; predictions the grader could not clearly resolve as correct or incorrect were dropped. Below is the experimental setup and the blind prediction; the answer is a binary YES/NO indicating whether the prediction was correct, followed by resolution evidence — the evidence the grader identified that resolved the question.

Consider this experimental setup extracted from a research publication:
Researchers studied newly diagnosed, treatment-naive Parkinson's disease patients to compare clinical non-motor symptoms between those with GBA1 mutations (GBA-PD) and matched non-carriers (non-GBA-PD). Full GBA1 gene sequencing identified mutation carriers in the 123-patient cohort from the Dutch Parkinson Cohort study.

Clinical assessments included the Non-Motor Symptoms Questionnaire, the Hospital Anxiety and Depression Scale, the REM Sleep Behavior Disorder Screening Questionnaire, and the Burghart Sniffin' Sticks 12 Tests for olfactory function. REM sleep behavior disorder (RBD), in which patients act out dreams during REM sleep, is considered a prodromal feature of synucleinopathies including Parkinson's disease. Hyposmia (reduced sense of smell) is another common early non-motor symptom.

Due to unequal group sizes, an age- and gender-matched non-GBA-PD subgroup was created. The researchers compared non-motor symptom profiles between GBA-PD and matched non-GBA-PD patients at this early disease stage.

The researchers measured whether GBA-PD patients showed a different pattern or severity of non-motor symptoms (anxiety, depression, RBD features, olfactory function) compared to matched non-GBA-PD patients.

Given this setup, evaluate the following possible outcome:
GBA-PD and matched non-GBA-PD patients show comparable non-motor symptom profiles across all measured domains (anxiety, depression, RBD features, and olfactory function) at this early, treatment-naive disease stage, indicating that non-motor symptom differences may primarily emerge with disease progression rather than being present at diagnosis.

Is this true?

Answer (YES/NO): YES